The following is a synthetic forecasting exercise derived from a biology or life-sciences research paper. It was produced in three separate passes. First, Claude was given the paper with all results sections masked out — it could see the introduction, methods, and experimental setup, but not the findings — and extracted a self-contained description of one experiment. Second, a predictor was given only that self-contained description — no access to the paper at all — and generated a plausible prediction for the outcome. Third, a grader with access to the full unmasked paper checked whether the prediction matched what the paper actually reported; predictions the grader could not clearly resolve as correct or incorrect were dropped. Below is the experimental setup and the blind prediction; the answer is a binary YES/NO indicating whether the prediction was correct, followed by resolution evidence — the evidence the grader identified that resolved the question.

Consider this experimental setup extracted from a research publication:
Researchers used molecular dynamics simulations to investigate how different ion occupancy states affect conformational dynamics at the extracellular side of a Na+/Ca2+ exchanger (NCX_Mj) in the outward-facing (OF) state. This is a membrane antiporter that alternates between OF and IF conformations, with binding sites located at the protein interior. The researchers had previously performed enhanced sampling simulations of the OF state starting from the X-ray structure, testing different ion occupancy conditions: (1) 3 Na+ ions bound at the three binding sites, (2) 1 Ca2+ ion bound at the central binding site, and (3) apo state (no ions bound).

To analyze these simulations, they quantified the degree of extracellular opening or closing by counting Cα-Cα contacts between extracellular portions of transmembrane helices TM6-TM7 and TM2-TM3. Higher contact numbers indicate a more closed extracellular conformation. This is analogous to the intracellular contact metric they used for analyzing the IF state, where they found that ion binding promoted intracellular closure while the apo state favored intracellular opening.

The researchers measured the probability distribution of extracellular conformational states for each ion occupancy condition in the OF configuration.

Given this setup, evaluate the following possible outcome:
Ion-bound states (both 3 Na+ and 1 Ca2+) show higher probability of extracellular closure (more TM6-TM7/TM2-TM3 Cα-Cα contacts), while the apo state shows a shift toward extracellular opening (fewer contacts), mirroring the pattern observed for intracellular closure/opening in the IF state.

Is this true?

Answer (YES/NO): YES